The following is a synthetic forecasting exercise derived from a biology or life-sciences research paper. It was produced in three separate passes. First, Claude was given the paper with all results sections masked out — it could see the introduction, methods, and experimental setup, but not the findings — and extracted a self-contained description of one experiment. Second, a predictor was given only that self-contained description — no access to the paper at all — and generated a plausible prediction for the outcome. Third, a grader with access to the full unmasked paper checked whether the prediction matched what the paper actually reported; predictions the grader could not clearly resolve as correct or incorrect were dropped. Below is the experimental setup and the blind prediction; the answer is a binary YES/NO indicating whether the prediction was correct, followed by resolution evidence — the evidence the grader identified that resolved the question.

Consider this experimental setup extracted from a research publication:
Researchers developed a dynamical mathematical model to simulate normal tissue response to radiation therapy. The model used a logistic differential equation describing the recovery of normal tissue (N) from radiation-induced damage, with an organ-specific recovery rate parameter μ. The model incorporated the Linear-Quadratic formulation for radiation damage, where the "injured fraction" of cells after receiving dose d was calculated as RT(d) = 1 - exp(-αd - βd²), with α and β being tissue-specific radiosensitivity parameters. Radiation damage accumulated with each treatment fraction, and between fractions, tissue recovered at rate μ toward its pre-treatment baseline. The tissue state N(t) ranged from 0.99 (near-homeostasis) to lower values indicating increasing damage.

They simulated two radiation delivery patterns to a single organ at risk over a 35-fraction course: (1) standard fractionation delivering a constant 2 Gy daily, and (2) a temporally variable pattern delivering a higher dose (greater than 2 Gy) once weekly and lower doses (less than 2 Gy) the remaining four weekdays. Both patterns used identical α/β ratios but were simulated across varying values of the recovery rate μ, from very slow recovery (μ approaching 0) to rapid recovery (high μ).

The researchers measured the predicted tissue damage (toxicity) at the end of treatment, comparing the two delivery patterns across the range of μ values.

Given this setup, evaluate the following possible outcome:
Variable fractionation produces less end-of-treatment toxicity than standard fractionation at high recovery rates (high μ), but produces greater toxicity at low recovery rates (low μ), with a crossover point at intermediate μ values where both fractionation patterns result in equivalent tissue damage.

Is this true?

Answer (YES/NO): NO